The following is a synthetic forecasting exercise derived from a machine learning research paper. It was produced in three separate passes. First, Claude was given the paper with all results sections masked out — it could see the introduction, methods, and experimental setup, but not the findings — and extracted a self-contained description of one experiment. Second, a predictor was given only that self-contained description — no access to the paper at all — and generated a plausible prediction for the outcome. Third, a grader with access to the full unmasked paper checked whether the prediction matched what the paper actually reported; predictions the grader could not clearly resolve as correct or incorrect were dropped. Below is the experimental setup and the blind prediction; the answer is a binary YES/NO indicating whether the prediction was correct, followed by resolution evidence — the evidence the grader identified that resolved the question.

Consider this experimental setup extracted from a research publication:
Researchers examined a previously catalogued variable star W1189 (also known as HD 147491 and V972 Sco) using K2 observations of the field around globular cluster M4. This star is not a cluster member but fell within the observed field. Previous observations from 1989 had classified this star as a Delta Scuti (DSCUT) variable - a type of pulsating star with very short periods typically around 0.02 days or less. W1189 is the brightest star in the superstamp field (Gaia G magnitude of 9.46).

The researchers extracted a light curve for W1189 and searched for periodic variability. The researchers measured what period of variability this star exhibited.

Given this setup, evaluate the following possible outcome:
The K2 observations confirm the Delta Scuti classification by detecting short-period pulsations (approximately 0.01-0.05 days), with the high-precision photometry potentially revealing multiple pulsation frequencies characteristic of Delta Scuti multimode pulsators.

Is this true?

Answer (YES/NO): NO